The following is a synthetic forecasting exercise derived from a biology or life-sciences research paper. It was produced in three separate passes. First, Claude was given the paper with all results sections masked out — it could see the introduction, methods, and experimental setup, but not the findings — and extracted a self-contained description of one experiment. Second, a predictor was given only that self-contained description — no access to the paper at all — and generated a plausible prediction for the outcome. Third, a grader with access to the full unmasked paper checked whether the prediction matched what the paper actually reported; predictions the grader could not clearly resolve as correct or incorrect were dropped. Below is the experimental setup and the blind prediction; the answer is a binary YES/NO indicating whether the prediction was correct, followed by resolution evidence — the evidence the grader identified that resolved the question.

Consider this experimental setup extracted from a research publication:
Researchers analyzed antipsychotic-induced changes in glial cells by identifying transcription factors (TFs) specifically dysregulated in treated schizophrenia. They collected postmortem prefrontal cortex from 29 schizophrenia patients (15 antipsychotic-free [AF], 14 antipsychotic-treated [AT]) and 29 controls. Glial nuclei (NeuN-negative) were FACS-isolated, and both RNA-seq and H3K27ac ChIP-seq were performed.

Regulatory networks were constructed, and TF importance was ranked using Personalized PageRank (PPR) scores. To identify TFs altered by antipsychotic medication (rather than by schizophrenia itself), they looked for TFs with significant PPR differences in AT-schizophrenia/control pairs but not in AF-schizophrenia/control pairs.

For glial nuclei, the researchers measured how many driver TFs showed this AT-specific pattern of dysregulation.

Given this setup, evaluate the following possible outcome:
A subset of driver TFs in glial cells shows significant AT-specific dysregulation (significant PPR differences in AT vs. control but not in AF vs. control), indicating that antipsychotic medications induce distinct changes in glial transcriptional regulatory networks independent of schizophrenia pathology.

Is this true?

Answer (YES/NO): YES